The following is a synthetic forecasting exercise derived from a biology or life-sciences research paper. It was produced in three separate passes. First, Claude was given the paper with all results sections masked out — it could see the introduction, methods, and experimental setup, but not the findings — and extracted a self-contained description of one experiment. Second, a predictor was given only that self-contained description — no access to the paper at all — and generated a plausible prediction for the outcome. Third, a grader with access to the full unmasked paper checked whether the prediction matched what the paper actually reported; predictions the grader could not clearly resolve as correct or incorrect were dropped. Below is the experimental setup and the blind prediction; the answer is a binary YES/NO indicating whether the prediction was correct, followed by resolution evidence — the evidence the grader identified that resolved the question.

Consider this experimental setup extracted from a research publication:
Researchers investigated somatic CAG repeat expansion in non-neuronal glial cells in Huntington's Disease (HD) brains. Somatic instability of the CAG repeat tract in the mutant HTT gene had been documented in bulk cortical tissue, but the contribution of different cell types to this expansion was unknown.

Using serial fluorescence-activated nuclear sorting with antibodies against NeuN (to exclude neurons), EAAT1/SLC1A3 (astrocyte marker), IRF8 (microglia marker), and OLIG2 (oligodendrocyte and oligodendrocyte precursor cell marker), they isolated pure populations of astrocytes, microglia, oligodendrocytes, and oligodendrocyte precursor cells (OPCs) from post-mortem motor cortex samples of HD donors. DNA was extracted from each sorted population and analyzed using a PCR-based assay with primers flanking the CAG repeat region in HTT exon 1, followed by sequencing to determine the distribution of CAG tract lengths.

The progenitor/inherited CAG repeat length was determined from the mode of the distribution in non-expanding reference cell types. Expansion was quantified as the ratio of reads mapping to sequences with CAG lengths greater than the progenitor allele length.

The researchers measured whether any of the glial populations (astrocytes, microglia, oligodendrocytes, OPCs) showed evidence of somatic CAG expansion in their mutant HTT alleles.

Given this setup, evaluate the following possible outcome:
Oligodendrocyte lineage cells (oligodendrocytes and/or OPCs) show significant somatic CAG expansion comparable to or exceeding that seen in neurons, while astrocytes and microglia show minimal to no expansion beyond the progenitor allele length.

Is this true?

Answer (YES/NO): NO